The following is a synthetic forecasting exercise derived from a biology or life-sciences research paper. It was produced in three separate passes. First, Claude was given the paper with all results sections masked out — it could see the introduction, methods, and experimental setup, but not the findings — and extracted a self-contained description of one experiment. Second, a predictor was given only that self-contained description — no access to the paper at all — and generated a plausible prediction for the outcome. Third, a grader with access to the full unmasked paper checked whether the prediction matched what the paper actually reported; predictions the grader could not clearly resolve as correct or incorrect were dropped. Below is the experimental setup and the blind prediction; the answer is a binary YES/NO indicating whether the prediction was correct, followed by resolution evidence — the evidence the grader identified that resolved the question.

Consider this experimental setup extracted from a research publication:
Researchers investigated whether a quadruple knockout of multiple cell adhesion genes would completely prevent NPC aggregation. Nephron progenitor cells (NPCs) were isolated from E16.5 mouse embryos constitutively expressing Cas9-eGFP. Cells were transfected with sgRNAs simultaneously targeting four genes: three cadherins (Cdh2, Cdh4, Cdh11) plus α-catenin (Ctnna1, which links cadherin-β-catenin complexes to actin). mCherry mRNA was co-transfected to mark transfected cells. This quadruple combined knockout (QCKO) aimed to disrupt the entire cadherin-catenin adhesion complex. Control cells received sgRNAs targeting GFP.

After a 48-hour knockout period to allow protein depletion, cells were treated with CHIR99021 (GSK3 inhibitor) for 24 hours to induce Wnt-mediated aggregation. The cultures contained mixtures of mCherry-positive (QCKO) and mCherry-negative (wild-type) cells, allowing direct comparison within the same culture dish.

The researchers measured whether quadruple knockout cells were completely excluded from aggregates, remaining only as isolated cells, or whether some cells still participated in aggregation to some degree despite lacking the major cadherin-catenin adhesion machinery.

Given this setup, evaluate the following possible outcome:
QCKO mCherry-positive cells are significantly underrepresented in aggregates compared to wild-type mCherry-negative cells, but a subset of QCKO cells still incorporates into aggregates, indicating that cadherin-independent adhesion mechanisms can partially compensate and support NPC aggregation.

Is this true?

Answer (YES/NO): NO